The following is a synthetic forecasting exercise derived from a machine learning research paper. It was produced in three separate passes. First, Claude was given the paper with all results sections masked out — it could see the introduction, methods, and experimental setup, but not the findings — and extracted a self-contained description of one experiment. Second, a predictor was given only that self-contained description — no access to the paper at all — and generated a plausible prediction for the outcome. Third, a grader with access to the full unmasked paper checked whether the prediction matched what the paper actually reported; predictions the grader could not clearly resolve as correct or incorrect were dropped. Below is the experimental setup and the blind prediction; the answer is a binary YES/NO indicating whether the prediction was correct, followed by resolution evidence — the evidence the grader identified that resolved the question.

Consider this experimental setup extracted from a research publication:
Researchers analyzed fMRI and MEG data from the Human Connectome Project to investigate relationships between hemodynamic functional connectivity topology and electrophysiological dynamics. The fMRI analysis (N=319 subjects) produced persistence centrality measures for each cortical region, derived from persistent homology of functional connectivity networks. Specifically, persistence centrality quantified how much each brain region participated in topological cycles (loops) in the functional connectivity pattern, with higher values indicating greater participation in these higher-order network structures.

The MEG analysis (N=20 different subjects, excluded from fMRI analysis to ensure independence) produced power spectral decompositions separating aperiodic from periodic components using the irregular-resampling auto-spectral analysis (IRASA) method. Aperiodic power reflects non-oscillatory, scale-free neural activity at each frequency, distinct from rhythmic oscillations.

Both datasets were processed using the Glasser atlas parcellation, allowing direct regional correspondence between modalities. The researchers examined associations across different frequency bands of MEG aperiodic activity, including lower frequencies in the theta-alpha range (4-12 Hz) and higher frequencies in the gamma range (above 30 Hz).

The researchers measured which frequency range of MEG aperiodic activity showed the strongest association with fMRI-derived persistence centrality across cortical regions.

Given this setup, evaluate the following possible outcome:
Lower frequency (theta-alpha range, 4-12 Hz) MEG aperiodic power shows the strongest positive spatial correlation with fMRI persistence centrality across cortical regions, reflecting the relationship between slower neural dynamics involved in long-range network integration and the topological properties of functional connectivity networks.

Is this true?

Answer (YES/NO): YES